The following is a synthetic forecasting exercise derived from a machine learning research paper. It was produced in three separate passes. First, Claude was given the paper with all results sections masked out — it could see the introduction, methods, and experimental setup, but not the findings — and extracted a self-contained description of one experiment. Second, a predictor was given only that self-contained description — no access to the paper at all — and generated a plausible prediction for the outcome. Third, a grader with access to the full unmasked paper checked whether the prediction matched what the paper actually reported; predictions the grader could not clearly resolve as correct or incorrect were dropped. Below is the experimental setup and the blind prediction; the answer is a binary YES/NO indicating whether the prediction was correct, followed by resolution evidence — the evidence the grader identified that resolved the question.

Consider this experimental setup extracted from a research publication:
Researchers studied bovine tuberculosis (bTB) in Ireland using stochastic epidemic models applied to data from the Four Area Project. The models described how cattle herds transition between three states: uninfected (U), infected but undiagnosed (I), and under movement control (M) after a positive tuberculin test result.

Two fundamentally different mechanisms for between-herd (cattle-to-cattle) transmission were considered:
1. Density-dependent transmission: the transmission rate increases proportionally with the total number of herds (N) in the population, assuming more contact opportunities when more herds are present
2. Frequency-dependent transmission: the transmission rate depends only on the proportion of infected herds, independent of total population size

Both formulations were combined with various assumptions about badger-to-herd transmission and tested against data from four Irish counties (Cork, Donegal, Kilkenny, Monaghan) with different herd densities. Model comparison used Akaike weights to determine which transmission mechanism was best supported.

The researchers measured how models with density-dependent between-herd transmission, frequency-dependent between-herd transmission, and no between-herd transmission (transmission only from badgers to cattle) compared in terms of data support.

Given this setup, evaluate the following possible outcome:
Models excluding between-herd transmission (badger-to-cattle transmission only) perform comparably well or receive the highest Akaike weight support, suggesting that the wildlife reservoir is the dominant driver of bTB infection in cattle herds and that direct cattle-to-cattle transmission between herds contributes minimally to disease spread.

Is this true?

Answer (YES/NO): YES